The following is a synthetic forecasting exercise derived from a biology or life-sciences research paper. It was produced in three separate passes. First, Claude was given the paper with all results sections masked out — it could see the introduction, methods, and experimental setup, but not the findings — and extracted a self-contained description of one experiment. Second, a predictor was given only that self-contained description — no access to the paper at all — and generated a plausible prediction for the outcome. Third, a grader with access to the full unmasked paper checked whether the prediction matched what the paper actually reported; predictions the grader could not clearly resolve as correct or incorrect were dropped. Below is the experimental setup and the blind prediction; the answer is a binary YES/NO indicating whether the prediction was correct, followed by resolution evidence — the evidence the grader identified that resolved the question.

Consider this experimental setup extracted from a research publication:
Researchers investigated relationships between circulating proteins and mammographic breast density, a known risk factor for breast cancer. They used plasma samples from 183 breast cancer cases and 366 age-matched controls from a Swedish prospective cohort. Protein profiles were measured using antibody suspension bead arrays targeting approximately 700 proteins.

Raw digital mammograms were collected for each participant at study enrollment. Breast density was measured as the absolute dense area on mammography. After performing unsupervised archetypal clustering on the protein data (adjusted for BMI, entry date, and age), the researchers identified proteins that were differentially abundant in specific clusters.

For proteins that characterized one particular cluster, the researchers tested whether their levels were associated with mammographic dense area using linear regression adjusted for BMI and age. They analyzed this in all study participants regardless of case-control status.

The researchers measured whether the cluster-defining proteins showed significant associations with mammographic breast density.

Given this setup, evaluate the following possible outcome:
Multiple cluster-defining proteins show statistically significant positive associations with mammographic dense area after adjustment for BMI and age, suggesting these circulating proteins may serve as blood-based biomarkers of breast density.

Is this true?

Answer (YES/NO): NO